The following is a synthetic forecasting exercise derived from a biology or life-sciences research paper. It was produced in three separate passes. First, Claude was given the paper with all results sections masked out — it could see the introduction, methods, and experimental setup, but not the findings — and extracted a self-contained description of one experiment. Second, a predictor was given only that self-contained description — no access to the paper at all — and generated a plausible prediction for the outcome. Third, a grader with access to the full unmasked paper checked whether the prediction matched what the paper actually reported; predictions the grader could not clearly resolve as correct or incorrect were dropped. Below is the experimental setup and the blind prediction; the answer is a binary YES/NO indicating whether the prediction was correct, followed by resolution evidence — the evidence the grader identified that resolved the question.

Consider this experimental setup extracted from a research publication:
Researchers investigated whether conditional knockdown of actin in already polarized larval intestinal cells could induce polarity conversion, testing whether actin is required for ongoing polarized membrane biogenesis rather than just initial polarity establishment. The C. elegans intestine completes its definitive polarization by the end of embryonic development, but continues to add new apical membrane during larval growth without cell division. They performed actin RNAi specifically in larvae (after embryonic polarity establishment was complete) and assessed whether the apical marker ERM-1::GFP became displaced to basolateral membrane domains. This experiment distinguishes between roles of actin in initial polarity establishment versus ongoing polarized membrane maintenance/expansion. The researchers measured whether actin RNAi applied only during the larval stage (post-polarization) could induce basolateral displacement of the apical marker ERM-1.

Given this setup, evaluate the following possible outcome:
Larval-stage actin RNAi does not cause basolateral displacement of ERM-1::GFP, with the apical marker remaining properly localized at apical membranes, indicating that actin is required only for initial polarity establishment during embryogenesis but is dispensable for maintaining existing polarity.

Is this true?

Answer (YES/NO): NO